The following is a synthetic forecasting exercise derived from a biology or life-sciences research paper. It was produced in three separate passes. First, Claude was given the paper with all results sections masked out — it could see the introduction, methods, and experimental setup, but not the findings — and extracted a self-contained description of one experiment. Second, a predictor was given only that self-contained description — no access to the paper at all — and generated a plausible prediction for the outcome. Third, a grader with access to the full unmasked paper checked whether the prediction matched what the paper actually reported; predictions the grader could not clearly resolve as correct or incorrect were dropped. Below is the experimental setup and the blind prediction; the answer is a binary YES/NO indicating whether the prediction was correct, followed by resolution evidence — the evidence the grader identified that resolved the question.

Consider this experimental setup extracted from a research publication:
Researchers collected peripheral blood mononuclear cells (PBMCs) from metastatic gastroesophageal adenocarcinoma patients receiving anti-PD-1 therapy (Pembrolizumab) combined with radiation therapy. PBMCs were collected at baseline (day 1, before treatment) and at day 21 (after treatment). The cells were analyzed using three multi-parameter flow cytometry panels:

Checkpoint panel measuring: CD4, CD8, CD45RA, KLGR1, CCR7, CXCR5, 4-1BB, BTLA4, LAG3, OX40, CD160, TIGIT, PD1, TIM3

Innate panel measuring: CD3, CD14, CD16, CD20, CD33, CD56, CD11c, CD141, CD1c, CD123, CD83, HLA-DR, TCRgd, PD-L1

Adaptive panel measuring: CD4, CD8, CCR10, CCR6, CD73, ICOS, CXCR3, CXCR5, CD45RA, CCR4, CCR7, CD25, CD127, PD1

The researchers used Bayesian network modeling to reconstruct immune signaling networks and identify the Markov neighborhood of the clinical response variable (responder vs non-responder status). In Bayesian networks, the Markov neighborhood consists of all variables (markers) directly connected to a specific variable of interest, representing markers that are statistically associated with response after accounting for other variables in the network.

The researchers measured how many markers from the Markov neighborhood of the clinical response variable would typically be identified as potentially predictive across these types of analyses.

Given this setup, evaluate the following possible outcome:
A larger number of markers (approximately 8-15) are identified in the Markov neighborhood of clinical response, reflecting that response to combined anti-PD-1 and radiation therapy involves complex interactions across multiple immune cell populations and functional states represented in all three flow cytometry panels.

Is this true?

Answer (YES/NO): NO